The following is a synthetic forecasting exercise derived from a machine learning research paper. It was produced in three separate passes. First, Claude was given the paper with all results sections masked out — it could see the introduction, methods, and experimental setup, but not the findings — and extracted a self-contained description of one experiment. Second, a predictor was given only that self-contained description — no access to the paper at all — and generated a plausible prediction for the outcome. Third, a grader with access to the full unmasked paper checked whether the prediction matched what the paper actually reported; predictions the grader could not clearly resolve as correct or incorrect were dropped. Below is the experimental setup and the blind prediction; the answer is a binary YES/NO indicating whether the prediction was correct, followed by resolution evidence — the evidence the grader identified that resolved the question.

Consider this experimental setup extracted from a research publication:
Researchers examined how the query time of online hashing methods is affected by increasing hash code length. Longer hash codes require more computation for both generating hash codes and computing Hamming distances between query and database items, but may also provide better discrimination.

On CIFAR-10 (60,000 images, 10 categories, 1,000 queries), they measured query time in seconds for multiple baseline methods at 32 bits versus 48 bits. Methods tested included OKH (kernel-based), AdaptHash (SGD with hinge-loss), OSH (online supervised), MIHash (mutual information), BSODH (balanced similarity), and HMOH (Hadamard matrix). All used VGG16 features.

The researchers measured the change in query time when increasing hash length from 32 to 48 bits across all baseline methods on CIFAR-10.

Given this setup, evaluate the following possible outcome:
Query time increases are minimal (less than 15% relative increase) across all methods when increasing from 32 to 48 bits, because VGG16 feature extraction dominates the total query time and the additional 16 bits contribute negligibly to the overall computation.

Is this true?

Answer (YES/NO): NO